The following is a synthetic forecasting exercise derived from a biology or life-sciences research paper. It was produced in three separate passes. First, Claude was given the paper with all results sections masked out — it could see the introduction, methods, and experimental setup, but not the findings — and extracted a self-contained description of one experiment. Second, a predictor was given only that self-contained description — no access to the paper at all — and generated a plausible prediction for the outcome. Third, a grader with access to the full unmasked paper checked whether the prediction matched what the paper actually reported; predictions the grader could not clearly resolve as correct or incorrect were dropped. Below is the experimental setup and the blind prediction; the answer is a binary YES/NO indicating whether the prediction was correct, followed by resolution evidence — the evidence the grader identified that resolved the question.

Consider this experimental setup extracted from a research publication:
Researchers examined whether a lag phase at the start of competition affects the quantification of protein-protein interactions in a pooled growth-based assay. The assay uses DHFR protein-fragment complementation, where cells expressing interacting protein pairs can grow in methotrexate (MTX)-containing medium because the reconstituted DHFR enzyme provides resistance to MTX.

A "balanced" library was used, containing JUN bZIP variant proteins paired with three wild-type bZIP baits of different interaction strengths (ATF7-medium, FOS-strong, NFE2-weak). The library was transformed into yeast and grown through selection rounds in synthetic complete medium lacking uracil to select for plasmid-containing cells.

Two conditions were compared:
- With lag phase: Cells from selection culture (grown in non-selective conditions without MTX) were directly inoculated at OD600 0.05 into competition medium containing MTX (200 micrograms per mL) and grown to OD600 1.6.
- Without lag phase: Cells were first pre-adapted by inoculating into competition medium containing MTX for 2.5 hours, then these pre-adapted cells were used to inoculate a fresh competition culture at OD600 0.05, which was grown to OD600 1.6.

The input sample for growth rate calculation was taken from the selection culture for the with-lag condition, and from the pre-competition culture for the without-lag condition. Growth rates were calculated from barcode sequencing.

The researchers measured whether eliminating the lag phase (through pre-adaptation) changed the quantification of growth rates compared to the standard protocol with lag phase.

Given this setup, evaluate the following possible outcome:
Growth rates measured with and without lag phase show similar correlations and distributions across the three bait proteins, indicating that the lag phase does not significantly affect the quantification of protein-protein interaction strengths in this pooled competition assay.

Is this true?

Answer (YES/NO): NO